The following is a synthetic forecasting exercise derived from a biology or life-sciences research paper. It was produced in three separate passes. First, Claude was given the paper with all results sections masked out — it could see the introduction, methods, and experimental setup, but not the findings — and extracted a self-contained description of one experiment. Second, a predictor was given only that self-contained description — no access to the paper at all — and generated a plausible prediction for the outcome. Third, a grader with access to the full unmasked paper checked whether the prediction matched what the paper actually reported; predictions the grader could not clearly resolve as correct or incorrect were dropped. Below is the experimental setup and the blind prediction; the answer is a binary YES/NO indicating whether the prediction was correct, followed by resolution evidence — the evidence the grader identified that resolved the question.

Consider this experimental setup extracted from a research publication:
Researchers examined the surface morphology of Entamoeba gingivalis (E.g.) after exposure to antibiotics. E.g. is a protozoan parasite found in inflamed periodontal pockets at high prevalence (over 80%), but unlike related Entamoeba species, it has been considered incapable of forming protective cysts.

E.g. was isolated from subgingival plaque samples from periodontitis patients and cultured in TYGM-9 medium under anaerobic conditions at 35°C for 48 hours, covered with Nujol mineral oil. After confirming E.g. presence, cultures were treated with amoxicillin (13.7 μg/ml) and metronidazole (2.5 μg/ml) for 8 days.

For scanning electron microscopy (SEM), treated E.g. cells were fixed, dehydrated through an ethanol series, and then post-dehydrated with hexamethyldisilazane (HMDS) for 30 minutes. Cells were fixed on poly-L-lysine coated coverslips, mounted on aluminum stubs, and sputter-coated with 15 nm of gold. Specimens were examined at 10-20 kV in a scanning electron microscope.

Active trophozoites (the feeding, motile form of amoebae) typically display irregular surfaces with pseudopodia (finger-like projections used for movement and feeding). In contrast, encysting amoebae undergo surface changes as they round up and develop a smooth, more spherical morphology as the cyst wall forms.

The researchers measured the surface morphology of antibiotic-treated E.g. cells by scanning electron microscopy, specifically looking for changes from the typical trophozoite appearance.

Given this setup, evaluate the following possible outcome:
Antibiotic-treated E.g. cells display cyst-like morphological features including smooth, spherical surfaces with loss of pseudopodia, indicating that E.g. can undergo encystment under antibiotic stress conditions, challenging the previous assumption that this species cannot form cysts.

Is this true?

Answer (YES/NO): NO